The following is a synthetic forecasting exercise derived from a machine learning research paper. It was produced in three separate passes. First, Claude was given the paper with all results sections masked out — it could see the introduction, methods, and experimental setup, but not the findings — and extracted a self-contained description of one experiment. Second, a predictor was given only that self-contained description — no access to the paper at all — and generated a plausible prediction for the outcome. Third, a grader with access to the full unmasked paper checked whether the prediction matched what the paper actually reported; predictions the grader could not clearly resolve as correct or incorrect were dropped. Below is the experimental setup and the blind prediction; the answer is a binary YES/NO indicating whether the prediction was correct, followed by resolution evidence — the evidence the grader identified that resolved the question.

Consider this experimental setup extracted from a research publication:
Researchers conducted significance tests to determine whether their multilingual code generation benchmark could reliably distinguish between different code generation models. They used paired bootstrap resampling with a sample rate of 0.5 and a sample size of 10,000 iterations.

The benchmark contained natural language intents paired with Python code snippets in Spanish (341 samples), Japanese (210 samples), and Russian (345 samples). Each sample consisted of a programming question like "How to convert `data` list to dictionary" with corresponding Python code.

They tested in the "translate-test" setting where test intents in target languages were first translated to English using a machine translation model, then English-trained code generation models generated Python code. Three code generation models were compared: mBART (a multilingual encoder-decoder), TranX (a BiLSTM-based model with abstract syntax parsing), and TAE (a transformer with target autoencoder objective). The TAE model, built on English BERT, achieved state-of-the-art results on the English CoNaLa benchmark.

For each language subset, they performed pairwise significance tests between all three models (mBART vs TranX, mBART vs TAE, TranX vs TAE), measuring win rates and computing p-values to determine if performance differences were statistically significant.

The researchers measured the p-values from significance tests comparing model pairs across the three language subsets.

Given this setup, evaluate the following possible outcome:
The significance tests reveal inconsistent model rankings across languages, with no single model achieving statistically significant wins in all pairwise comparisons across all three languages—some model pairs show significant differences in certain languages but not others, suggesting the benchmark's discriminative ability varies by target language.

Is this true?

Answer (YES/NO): YES